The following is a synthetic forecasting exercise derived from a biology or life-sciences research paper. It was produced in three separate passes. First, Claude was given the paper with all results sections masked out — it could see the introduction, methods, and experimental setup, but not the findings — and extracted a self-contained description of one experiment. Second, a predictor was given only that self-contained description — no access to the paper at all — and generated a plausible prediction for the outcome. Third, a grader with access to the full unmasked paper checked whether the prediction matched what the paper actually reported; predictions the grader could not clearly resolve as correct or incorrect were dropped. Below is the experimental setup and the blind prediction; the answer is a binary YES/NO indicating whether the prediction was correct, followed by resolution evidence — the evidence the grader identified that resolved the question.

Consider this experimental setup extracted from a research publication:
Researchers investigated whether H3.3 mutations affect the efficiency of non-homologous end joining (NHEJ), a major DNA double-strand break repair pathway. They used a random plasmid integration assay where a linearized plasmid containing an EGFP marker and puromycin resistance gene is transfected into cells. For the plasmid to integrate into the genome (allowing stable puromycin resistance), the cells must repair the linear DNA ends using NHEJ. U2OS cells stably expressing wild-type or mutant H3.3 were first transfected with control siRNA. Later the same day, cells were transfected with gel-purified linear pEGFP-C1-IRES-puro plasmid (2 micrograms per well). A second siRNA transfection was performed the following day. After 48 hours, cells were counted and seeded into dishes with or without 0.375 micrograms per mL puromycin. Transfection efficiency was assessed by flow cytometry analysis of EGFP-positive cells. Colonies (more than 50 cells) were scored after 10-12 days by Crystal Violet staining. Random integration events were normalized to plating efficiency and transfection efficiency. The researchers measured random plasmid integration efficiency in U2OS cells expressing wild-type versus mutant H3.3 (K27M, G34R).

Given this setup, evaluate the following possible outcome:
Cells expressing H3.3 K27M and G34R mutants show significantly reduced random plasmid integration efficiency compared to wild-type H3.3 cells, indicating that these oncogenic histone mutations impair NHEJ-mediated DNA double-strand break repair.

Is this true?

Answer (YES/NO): NO